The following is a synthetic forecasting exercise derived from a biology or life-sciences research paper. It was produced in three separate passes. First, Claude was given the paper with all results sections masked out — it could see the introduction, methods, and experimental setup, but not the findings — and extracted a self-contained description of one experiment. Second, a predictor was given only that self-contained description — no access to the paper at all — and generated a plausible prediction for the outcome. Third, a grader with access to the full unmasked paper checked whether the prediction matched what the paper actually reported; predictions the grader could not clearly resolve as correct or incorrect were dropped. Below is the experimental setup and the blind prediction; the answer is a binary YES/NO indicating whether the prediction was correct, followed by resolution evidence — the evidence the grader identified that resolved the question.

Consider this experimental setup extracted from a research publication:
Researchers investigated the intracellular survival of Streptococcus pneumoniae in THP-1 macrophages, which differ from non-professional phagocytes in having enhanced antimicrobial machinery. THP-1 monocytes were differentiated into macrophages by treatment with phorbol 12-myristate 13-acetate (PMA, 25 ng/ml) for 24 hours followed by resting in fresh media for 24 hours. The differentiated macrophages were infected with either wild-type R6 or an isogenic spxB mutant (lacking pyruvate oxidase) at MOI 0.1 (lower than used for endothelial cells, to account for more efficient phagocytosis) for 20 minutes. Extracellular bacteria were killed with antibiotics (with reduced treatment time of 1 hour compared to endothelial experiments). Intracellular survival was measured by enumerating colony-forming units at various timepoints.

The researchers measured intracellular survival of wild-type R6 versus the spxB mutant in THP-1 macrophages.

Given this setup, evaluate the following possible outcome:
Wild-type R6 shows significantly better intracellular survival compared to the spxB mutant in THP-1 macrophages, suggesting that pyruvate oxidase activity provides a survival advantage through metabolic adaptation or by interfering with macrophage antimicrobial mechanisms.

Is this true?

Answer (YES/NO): NO